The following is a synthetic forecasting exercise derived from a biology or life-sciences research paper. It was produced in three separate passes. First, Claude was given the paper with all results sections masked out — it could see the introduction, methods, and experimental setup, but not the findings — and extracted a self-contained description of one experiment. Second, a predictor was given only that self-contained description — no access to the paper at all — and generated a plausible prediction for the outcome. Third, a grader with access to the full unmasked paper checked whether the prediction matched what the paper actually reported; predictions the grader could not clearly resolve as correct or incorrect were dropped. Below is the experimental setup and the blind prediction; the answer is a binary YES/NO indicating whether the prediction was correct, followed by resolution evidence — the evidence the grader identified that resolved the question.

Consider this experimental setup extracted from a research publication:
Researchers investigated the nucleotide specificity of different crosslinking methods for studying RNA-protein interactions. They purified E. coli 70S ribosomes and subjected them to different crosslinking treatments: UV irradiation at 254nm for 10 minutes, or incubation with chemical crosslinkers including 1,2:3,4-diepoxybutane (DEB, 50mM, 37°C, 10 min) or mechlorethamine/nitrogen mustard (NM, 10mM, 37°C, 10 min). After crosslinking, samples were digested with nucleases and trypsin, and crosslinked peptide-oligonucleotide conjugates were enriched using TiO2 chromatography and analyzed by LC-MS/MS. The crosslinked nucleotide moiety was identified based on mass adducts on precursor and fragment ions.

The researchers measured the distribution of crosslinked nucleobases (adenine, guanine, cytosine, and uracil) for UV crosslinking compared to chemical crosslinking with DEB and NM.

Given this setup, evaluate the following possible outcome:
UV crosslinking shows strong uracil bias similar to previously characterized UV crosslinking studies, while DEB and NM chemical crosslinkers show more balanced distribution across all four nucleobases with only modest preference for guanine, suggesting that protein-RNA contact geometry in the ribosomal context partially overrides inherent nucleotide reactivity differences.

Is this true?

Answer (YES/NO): NO